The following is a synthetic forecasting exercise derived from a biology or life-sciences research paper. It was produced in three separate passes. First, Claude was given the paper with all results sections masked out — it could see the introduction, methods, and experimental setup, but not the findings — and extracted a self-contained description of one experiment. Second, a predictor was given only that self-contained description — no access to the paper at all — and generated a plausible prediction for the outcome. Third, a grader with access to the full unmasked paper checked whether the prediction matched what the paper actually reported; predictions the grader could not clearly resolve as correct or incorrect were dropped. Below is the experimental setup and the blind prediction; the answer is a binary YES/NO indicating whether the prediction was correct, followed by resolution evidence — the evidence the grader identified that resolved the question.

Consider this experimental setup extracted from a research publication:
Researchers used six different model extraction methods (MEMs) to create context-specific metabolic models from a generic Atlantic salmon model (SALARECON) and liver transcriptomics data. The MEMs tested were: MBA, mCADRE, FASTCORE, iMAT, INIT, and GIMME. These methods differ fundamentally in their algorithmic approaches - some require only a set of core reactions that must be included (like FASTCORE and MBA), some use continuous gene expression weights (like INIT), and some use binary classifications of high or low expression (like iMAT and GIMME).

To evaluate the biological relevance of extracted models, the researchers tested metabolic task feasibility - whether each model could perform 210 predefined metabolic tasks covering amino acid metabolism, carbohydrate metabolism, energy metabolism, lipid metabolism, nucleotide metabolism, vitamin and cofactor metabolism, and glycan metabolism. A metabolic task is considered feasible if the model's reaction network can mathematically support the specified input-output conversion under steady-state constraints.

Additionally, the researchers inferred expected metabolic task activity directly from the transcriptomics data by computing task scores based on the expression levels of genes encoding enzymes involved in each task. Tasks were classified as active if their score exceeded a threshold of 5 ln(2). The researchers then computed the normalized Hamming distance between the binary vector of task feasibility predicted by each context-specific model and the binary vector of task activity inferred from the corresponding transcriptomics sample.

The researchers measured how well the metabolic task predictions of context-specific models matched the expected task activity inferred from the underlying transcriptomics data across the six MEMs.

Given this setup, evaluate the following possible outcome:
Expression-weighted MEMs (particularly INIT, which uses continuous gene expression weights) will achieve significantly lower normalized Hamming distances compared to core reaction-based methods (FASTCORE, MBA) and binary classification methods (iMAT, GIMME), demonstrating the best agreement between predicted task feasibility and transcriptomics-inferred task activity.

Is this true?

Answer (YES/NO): NO